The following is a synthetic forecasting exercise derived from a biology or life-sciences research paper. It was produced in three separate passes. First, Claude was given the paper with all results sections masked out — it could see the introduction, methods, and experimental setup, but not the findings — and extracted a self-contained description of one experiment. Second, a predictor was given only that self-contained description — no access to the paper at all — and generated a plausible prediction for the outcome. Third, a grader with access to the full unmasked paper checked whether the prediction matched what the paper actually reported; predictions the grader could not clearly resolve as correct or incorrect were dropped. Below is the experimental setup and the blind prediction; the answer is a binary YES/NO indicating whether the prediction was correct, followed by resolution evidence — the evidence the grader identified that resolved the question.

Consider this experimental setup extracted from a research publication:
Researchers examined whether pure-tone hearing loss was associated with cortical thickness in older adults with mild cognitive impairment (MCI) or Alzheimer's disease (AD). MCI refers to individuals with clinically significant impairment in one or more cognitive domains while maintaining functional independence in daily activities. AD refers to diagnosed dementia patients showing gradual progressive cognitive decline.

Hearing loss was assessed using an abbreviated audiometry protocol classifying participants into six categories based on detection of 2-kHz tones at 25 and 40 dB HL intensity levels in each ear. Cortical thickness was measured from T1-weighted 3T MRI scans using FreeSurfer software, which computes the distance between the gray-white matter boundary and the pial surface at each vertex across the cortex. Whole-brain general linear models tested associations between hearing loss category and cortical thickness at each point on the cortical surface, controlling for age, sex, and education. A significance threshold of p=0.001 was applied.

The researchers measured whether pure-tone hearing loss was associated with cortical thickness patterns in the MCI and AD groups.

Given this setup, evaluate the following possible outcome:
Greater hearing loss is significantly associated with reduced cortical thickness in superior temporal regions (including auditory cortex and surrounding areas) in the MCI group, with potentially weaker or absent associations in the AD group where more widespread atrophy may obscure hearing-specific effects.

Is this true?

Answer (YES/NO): NO